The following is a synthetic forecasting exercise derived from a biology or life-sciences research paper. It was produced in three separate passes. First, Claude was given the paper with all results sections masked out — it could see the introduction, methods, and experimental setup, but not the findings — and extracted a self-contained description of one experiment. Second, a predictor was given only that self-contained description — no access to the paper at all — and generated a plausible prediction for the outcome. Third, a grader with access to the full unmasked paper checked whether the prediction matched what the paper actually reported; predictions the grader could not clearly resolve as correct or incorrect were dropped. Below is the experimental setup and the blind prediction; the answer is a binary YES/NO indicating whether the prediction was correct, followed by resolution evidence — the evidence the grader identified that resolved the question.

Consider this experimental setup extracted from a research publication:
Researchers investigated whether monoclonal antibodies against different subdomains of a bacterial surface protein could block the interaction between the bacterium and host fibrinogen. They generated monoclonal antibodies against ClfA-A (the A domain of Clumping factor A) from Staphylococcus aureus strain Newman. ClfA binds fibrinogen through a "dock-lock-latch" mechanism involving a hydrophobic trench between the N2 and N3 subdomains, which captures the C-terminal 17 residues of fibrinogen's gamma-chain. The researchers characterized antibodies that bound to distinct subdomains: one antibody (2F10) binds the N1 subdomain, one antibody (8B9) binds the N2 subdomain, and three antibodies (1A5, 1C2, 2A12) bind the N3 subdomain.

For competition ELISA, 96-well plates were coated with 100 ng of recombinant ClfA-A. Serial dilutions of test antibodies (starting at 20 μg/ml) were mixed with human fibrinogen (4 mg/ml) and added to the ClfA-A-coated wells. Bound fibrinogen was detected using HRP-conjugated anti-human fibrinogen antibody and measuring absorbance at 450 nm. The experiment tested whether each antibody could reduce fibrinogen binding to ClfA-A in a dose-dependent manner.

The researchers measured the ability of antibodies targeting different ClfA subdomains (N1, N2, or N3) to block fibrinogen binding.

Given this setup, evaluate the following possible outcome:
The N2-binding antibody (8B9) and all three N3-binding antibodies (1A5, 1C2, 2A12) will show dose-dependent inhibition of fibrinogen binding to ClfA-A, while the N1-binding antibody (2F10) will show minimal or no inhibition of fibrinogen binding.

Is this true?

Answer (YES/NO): NO